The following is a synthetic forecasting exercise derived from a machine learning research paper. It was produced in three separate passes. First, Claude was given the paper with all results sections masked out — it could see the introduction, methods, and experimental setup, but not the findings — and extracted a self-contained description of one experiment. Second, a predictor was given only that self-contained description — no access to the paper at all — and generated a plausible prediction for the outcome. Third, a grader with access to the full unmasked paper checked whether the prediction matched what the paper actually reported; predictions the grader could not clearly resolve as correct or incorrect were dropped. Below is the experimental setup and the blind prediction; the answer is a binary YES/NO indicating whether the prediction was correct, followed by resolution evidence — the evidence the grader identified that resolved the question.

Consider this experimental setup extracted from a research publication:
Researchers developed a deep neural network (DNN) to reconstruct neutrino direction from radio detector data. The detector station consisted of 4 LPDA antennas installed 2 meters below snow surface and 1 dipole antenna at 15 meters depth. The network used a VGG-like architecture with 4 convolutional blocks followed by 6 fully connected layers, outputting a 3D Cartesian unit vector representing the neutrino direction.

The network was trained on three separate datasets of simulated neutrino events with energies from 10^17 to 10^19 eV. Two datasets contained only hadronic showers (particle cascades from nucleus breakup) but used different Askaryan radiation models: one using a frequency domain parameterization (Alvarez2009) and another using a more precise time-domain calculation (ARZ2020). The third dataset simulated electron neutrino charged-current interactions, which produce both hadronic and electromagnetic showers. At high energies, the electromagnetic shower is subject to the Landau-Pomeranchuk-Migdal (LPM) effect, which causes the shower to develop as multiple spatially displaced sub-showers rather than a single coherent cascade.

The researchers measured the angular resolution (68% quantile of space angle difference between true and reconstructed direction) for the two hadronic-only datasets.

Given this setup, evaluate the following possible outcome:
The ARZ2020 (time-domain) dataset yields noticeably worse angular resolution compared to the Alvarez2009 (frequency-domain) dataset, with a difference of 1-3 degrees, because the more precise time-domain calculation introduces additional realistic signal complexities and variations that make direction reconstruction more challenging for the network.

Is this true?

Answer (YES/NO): NO